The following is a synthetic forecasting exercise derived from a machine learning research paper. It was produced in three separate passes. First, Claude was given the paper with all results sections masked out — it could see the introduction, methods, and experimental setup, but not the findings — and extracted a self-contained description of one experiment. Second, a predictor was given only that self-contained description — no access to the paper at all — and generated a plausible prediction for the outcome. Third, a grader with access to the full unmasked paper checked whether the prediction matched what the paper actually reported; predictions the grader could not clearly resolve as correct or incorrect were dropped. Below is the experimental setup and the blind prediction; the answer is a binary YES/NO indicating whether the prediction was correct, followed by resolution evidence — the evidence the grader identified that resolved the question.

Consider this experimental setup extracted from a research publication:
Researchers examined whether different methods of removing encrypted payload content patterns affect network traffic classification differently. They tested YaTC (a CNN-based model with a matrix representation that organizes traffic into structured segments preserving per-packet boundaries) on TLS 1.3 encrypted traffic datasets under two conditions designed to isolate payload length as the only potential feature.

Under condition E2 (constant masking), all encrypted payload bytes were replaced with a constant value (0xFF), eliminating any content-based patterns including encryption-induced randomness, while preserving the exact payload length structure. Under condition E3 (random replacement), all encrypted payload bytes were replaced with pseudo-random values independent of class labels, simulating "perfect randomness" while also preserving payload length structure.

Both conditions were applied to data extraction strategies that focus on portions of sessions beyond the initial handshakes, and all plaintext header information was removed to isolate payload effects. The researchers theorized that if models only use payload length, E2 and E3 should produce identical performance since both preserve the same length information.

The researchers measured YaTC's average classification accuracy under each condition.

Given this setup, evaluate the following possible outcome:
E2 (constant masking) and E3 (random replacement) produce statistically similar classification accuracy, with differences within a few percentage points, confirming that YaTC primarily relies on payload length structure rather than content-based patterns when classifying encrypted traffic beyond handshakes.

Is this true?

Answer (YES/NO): NO